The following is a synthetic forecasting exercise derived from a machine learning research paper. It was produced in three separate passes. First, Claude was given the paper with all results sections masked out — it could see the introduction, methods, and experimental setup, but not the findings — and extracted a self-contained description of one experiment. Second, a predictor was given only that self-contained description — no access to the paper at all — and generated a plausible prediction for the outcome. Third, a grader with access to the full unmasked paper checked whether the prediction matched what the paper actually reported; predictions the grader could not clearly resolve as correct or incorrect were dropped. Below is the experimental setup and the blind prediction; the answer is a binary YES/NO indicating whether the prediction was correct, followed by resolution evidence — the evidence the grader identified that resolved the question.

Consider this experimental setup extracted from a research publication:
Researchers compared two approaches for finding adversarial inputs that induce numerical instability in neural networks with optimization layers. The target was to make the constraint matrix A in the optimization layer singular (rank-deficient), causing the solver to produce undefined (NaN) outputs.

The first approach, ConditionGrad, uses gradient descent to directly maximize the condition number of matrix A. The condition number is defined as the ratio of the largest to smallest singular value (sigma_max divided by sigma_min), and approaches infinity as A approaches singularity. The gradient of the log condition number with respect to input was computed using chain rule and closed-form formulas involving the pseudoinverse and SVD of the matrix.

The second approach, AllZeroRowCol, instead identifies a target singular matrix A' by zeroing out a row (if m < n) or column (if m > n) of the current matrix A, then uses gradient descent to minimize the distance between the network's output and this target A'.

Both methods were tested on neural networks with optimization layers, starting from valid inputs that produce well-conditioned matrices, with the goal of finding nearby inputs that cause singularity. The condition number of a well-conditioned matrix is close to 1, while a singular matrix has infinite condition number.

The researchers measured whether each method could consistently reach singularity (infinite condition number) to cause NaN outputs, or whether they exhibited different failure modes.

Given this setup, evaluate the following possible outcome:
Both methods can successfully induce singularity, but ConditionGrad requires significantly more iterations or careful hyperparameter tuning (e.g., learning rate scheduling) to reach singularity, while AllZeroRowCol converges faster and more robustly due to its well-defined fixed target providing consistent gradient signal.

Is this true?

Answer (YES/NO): NO